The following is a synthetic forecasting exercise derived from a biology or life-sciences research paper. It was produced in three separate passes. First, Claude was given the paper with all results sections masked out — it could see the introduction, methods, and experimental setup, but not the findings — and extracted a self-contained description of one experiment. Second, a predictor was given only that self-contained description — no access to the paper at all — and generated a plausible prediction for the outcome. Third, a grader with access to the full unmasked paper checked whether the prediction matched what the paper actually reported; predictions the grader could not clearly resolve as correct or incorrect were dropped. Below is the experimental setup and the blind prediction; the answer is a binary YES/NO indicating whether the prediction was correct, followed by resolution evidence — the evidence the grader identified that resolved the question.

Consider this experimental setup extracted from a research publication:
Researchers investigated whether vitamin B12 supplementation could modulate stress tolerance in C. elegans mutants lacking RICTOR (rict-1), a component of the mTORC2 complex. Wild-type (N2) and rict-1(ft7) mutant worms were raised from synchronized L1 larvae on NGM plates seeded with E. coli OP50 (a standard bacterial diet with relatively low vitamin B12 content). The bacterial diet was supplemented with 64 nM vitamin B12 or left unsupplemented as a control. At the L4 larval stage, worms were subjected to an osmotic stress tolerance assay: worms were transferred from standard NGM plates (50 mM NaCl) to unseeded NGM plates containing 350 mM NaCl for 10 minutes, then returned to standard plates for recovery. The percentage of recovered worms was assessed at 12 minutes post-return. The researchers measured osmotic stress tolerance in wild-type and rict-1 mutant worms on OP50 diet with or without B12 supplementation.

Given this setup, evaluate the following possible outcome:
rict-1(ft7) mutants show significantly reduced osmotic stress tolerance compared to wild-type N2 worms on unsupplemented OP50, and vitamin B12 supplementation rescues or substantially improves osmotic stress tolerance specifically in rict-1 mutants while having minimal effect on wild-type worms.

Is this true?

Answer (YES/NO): NO